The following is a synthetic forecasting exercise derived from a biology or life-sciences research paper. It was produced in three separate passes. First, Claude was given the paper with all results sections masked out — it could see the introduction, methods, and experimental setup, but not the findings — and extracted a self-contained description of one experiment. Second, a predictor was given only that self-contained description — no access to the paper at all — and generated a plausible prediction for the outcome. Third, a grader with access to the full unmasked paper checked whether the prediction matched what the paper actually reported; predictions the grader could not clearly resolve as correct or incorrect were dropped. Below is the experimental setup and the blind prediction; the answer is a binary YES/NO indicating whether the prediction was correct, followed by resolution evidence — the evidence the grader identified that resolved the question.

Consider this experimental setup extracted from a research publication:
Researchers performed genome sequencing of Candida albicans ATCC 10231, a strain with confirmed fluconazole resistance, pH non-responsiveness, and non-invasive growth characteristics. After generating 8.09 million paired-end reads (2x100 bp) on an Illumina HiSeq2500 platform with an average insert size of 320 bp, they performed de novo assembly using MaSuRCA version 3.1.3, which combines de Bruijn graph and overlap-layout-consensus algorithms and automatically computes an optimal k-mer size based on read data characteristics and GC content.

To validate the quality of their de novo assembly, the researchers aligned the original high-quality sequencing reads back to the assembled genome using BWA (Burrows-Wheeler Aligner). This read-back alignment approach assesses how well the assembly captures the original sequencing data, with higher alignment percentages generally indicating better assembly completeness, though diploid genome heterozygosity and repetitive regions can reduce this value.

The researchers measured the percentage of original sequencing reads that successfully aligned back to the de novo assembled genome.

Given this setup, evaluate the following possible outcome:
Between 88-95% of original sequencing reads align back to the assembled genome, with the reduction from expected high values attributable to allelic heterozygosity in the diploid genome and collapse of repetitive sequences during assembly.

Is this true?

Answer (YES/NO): NO